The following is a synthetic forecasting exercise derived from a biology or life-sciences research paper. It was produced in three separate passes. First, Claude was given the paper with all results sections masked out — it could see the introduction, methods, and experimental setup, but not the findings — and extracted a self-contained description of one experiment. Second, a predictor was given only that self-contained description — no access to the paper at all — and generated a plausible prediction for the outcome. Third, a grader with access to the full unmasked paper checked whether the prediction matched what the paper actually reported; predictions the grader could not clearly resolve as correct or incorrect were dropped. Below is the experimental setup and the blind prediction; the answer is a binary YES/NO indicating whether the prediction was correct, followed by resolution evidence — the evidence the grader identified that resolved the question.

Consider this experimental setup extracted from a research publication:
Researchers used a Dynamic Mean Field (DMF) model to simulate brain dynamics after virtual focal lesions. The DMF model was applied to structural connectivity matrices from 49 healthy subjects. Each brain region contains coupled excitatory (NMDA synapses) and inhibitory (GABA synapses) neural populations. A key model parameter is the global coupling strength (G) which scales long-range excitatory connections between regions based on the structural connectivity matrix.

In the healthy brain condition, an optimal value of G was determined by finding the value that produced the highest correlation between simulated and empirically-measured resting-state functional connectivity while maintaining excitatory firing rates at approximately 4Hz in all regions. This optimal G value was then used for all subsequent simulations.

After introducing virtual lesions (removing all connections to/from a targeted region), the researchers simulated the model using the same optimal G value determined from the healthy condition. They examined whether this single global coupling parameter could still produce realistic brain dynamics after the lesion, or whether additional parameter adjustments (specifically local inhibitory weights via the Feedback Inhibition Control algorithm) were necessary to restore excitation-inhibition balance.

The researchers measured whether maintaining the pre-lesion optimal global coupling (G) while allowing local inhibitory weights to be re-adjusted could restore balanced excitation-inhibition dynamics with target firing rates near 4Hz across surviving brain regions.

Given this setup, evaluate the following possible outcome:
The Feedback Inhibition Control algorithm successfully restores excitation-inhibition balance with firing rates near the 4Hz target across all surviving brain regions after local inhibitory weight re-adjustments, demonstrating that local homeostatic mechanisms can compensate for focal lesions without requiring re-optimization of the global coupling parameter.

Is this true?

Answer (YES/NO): YES